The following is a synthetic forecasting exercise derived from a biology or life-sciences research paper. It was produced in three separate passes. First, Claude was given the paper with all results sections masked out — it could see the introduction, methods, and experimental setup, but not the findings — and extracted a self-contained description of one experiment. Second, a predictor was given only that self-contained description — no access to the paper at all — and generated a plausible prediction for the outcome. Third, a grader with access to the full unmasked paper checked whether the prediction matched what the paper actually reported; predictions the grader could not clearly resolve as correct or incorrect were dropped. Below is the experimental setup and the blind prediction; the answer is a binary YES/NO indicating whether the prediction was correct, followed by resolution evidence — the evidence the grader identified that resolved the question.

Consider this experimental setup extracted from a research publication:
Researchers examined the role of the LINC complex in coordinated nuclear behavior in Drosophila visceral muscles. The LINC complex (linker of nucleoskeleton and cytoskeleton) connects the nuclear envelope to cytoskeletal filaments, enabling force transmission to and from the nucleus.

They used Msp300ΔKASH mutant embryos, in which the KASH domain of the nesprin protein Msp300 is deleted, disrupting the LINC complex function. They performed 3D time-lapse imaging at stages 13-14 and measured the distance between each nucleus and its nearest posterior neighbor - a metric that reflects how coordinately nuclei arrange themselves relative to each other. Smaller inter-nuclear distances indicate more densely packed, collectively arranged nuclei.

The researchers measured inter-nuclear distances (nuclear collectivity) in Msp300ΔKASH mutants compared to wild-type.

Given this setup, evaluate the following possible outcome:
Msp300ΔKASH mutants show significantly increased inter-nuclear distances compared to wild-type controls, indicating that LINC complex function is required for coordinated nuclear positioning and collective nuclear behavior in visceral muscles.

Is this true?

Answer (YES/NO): NO